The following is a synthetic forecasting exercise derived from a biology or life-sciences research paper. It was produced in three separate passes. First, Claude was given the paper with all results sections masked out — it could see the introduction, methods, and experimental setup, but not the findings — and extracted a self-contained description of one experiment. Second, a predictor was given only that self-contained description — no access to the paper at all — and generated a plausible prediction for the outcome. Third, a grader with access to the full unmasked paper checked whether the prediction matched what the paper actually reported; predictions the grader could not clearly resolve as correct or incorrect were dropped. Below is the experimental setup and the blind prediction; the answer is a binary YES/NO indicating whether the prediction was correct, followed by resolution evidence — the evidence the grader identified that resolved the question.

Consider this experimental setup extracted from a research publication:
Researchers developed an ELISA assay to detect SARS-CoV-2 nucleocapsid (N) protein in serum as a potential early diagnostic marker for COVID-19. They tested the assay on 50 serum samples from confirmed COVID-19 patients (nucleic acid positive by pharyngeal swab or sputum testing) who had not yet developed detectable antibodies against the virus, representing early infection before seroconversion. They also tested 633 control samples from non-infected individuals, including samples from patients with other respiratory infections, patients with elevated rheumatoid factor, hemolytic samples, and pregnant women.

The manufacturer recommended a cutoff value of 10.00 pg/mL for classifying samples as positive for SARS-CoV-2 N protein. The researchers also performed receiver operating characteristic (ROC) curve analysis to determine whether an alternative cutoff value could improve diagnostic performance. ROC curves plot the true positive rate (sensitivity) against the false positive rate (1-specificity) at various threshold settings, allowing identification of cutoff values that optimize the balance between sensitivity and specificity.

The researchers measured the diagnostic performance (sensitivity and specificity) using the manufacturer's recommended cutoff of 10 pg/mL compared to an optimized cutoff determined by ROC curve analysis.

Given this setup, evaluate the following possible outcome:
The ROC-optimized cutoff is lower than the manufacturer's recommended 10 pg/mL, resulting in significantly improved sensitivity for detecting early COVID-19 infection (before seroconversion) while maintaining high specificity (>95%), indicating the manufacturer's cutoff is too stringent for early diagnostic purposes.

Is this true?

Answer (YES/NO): YES